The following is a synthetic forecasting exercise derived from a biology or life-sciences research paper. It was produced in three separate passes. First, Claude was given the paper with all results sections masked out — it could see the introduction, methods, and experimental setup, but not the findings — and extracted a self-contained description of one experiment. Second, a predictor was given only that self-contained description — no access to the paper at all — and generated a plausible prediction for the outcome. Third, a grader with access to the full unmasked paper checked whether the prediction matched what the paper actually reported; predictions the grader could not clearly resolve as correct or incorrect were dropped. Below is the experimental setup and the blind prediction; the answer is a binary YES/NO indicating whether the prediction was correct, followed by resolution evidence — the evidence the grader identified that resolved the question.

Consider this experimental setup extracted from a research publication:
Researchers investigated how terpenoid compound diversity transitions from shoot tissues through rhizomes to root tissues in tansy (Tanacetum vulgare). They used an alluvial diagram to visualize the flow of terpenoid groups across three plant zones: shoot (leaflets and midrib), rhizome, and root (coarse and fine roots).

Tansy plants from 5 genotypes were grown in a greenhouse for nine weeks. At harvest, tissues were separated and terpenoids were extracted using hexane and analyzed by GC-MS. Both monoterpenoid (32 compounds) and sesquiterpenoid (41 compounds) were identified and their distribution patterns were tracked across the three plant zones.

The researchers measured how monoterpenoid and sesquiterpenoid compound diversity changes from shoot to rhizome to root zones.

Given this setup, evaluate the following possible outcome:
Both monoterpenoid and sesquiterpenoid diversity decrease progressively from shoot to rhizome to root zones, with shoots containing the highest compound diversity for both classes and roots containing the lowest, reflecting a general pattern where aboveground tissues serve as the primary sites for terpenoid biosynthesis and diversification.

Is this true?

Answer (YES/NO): NO